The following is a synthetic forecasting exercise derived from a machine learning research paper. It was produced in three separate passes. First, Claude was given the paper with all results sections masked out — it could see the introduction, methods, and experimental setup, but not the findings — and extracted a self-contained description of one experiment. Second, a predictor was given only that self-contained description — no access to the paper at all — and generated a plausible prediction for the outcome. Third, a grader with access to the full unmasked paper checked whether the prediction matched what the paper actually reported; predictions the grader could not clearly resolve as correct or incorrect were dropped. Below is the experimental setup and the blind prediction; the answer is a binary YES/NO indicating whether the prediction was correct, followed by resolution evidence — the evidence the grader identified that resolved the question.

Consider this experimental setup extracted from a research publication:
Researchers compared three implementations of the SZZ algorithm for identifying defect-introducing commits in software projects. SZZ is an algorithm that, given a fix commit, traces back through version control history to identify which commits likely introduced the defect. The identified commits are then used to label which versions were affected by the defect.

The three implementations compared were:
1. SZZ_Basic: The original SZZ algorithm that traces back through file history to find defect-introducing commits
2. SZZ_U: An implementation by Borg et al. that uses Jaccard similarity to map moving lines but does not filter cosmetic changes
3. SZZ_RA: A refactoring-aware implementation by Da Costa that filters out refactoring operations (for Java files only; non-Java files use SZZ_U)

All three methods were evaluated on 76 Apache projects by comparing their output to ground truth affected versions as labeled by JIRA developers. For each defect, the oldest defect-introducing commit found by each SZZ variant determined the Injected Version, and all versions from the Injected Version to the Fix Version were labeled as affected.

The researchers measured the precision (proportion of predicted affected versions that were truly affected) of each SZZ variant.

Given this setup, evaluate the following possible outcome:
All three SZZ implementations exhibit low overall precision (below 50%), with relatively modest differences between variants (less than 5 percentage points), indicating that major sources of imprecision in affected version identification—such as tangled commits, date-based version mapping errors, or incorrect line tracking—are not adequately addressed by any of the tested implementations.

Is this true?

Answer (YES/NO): NO